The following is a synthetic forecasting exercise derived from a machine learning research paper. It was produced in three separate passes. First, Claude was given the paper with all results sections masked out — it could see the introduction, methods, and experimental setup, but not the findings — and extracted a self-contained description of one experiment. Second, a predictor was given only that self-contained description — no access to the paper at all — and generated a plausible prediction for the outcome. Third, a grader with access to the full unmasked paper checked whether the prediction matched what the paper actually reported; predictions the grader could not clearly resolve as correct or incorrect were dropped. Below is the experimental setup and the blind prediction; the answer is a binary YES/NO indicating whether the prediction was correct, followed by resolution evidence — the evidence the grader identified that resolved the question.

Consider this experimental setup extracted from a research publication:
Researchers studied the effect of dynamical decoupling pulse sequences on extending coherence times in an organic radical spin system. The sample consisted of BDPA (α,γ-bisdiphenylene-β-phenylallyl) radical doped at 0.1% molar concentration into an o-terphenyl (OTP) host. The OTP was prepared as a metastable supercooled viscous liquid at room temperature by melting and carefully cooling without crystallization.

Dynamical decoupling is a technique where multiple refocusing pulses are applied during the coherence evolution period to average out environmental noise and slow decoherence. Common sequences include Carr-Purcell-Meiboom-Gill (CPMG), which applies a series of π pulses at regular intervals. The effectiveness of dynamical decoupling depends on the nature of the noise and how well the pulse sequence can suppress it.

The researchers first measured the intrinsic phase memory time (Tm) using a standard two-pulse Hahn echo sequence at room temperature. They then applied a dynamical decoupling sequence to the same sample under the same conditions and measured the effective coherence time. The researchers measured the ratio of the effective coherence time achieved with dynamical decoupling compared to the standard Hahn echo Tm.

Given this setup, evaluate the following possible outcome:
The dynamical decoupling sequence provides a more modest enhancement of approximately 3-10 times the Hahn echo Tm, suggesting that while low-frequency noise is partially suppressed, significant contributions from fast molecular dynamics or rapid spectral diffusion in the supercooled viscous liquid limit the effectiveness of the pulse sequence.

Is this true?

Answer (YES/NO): YES